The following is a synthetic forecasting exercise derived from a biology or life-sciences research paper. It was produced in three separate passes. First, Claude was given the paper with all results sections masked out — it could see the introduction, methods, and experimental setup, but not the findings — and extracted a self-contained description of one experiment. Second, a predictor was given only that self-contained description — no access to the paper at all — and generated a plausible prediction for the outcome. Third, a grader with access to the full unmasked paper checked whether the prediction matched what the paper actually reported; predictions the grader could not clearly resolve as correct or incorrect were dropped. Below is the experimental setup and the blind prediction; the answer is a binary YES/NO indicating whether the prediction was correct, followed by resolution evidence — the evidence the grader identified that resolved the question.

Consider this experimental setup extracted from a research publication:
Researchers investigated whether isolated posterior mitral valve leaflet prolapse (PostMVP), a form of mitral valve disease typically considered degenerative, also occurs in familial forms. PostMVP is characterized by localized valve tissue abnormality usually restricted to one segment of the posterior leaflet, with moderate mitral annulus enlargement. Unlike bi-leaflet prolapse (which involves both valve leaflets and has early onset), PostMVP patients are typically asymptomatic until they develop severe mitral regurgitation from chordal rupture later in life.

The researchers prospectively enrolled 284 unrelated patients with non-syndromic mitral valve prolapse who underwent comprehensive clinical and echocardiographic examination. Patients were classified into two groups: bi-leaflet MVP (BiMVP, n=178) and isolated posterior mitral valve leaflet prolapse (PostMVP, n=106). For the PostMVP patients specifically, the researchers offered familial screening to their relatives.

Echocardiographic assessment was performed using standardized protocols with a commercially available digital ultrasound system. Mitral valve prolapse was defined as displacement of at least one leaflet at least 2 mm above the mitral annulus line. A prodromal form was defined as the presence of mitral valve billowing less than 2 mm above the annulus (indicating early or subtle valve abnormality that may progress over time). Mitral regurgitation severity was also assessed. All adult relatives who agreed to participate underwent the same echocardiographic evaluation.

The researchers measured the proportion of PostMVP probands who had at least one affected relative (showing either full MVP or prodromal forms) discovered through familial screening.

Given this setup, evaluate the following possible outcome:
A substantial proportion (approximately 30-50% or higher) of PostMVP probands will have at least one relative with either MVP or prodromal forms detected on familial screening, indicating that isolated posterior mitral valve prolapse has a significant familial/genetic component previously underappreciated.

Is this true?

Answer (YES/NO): YES